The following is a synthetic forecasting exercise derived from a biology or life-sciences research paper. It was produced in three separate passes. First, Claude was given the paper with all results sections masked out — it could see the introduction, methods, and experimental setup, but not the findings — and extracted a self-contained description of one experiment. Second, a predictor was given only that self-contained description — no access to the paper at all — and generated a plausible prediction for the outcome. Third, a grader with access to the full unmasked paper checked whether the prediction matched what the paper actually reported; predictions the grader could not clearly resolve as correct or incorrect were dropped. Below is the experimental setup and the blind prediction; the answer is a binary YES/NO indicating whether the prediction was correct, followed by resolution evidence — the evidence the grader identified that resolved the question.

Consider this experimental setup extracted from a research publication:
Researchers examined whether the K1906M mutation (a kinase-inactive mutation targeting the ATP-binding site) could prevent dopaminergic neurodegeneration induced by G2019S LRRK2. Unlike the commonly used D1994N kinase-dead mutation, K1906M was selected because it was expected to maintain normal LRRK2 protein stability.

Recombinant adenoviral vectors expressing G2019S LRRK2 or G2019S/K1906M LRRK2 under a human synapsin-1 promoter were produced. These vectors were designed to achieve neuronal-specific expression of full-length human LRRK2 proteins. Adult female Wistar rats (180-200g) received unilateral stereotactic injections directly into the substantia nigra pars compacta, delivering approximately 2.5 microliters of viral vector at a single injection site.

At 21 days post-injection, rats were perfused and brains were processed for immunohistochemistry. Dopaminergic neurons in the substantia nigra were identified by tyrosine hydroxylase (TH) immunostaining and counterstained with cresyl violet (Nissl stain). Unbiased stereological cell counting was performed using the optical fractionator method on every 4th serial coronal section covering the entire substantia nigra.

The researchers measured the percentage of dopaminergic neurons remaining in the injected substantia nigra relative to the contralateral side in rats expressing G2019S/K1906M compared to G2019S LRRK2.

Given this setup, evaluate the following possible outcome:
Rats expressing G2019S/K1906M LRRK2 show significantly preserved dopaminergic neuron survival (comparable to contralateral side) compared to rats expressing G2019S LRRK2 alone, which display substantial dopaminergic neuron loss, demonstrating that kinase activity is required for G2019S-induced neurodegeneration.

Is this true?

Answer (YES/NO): NO